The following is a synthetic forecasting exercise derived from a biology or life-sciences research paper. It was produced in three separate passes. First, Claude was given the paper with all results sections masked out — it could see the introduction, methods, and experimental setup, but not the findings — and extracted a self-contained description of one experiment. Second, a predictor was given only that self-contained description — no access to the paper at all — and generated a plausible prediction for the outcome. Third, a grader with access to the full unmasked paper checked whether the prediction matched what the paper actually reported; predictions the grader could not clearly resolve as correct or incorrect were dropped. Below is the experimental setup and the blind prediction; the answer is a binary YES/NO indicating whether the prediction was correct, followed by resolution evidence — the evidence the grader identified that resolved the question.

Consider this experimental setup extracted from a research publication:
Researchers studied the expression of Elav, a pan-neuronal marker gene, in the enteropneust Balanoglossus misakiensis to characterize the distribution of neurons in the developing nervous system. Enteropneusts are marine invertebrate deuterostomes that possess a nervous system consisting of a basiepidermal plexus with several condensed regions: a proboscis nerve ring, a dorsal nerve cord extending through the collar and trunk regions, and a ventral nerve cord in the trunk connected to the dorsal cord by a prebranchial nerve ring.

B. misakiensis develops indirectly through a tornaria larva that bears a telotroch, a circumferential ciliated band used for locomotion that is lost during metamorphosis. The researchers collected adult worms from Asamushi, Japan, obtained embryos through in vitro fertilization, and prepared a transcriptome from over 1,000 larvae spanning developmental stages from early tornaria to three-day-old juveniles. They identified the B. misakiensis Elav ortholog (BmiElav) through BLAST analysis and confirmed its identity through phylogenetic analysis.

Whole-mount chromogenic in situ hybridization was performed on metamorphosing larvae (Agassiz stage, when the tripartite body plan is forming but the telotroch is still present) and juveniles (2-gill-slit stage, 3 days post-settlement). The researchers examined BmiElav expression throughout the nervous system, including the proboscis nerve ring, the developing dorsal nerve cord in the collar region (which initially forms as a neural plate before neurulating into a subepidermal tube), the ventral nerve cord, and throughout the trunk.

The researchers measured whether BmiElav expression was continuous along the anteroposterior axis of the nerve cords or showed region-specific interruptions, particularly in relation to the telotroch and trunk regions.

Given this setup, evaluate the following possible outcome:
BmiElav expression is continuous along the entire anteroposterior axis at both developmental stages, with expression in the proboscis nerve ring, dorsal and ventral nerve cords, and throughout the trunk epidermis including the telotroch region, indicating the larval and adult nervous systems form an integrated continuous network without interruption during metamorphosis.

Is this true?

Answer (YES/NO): NO